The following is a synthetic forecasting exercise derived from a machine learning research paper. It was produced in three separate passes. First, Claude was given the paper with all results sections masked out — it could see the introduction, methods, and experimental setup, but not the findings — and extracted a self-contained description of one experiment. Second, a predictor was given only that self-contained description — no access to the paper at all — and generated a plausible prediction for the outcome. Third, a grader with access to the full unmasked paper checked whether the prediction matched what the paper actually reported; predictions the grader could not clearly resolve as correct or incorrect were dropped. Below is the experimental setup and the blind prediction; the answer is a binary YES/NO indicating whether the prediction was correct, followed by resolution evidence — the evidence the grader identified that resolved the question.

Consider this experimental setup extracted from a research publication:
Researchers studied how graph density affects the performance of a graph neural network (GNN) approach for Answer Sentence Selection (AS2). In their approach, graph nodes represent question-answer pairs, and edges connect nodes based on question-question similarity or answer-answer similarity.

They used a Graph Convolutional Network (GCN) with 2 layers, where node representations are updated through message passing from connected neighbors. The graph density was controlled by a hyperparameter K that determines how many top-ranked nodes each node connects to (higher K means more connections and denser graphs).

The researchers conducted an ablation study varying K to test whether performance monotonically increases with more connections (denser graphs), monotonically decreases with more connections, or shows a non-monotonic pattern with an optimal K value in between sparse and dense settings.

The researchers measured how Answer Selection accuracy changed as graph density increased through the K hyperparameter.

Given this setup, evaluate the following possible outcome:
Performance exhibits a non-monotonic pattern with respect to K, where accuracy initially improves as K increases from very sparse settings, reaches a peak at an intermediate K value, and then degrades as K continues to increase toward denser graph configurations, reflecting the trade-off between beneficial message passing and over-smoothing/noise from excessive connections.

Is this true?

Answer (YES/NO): YES